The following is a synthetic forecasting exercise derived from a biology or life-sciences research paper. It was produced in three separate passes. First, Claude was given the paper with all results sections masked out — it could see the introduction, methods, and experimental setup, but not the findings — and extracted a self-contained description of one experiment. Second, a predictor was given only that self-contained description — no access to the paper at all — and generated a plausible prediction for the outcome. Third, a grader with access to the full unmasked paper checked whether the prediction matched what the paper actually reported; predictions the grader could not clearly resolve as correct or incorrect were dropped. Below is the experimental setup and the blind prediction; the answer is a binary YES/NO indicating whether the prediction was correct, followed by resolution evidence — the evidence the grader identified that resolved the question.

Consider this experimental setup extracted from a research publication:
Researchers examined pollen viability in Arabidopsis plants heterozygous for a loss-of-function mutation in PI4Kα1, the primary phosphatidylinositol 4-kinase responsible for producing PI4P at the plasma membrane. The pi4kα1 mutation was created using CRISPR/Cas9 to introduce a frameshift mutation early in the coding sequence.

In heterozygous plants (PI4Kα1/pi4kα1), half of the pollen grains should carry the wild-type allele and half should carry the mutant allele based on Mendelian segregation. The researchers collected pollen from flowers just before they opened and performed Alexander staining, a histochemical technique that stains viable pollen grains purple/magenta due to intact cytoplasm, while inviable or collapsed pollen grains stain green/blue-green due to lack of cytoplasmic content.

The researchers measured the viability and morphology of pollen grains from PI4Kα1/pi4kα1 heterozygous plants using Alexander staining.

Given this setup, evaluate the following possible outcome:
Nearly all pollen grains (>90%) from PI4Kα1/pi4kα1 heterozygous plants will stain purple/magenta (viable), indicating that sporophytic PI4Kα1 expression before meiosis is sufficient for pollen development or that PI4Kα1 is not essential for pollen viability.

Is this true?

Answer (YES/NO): YES